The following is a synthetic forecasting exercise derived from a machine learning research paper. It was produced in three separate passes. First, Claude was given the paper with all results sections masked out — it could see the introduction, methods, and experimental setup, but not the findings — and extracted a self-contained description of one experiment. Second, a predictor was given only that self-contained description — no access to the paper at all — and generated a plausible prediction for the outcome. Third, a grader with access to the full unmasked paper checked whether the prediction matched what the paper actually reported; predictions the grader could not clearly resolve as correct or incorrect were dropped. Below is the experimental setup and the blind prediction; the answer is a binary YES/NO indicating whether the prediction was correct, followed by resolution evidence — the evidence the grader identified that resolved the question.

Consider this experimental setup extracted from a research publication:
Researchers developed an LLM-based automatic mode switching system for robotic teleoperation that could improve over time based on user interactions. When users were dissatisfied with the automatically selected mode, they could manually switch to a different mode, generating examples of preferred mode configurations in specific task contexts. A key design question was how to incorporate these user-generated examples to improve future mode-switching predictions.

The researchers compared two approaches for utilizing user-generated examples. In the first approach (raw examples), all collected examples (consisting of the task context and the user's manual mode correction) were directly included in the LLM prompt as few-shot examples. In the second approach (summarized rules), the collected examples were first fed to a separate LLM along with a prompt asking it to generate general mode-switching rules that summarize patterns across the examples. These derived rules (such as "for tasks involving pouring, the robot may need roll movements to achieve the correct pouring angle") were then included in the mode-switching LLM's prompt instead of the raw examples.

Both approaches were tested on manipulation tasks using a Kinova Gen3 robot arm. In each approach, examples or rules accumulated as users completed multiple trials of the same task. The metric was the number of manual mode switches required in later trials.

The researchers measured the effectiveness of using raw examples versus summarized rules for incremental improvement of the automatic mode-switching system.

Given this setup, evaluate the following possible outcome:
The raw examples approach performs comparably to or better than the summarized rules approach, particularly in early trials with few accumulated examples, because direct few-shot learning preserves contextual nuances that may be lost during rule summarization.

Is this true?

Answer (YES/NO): NO